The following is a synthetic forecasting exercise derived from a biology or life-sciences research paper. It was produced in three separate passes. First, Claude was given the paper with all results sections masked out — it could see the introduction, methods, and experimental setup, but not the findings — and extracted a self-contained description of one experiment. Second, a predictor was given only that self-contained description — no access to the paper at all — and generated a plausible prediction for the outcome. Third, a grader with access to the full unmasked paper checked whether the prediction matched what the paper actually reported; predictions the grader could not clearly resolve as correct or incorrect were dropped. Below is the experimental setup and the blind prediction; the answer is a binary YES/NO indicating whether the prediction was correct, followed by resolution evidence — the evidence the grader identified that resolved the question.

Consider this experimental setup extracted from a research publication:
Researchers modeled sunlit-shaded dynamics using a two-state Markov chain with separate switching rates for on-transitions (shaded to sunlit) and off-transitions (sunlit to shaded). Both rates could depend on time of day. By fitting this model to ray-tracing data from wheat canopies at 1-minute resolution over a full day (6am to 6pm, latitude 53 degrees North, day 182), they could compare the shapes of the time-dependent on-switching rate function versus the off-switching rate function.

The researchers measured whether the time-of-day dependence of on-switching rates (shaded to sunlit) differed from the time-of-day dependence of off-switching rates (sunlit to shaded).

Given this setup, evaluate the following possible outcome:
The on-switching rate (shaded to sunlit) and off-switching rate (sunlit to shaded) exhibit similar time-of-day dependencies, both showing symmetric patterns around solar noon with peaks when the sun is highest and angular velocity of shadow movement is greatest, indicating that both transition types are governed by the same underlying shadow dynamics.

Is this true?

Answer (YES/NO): NO